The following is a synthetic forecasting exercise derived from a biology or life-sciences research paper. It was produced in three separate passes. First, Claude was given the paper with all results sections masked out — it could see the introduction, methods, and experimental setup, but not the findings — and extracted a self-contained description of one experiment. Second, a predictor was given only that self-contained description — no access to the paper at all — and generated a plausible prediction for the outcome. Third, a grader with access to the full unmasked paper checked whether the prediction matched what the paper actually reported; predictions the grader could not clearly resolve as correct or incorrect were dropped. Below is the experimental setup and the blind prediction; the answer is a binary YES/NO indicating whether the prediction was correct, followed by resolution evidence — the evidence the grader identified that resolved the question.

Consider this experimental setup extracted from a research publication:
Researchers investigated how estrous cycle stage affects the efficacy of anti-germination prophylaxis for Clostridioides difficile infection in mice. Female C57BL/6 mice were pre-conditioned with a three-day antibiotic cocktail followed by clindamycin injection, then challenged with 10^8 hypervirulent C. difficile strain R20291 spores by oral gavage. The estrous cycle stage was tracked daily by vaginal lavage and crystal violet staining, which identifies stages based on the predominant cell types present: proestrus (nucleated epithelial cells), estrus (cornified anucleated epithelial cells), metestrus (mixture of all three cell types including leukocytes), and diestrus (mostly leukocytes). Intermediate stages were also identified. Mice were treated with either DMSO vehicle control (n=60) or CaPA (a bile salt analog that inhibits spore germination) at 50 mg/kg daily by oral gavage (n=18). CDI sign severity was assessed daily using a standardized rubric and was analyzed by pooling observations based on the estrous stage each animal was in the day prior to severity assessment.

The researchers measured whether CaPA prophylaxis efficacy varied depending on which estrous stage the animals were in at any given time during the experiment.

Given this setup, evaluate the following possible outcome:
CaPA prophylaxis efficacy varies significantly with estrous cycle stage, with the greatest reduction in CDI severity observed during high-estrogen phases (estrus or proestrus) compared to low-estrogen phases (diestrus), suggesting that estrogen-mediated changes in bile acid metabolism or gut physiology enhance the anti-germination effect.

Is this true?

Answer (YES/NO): NO